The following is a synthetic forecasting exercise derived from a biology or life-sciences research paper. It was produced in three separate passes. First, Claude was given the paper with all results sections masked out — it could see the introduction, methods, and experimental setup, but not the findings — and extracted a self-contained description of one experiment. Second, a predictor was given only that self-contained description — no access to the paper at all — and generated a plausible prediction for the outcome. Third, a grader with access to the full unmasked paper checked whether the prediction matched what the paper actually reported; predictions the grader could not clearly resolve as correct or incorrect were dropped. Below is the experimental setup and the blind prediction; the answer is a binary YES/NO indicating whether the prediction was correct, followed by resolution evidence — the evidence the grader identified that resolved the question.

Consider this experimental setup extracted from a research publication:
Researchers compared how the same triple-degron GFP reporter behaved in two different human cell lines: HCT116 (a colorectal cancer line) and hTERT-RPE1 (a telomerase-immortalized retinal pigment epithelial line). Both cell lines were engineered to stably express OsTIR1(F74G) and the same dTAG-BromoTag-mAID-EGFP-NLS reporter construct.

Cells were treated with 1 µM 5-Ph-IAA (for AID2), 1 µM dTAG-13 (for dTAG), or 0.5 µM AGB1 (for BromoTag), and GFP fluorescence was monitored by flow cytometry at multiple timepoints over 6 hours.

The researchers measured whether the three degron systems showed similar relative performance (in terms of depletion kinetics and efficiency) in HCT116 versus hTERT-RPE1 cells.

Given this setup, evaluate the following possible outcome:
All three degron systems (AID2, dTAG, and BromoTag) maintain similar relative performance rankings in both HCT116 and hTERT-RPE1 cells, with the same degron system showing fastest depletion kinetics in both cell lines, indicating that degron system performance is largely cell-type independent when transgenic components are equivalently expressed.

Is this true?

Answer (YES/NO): NO